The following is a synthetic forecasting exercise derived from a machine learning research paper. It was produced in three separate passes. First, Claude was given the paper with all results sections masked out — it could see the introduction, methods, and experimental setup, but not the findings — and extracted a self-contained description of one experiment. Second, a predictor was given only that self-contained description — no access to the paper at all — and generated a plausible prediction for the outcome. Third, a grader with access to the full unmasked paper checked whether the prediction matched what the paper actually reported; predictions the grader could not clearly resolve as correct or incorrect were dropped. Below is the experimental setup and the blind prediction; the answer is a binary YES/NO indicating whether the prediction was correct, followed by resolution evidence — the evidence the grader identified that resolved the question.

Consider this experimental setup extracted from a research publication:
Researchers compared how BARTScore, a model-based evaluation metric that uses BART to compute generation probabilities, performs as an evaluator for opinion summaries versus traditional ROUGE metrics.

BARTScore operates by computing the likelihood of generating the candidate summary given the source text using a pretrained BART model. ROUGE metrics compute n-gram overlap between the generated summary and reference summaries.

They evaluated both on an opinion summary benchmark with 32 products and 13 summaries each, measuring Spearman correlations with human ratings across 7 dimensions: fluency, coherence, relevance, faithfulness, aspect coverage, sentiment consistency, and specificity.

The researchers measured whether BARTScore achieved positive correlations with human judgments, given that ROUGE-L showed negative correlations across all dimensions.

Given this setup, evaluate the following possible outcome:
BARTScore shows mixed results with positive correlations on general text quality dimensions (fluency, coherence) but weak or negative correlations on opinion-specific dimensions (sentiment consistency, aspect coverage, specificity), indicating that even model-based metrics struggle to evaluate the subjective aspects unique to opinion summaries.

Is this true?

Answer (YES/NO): NO